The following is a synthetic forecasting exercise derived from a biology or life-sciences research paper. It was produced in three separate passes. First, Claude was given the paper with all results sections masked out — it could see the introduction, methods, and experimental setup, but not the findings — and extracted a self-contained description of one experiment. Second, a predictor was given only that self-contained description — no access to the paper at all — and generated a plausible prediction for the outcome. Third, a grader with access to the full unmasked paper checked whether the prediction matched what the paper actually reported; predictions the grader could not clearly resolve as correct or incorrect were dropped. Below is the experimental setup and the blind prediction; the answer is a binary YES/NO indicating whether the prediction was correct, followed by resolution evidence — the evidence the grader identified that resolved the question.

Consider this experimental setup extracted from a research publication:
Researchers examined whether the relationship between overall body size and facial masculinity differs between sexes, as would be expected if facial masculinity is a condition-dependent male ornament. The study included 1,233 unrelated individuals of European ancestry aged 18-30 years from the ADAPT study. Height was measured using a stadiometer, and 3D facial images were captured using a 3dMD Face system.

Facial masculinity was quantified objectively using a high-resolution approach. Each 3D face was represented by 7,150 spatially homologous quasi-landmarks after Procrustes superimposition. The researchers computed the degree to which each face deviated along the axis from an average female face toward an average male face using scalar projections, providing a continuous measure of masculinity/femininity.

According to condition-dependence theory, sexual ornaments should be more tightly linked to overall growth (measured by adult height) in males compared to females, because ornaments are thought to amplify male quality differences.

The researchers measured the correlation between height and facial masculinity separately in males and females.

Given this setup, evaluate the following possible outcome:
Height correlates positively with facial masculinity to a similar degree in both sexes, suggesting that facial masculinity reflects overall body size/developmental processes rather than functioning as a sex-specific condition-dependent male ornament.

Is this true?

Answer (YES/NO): YES